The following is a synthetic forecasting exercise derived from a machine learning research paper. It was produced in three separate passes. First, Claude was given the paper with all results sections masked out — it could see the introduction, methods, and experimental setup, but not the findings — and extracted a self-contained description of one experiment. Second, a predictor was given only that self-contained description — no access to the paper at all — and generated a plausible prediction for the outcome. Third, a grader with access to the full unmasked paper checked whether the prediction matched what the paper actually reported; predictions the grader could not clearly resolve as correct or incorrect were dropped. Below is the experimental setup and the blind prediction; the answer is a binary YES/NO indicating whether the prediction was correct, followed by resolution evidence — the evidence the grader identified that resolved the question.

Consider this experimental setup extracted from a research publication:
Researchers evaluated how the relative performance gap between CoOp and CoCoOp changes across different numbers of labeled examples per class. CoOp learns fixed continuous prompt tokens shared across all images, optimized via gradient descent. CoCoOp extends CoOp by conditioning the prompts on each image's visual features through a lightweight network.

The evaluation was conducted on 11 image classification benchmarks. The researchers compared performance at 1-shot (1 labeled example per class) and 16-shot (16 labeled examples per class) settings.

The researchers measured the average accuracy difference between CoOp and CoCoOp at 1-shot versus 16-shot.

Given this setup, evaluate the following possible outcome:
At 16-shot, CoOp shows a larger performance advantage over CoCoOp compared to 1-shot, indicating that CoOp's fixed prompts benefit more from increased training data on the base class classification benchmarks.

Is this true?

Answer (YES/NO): YES